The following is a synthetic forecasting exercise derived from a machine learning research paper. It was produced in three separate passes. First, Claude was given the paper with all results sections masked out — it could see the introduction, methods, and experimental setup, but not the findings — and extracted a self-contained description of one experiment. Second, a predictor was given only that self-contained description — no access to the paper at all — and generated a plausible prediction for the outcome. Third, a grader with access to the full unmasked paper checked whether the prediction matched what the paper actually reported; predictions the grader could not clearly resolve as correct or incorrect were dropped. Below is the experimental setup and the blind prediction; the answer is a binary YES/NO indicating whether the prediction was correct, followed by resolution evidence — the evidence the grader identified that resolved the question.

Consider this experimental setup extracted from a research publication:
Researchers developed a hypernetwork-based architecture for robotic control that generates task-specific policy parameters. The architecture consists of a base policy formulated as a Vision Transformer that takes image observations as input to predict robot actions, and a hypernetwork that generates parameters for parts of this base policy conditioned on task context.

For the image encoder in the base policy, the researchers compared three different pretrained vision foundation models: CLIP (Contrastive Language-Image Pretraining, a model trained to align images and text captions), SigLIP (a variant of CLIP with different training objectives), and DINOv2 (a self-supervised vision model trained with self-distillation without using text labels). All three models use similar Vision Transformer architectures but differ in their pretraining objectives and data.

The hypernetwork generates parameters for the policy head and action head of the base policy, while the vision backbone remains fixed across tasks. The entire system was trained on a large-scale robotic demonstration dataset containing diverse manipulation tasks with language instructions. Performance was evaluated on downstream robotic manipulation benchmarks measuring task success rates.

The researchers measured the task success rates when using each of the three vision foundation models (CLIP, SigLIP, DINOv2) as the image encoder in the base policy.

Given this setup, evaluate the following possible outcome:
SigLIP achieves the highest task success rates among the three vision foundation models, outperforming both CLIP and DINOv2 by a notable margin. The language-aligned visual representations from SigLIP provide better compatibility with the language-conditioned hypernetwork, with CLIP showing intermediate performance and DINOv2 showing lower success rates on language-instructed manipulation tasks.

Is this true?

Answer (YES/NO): NO